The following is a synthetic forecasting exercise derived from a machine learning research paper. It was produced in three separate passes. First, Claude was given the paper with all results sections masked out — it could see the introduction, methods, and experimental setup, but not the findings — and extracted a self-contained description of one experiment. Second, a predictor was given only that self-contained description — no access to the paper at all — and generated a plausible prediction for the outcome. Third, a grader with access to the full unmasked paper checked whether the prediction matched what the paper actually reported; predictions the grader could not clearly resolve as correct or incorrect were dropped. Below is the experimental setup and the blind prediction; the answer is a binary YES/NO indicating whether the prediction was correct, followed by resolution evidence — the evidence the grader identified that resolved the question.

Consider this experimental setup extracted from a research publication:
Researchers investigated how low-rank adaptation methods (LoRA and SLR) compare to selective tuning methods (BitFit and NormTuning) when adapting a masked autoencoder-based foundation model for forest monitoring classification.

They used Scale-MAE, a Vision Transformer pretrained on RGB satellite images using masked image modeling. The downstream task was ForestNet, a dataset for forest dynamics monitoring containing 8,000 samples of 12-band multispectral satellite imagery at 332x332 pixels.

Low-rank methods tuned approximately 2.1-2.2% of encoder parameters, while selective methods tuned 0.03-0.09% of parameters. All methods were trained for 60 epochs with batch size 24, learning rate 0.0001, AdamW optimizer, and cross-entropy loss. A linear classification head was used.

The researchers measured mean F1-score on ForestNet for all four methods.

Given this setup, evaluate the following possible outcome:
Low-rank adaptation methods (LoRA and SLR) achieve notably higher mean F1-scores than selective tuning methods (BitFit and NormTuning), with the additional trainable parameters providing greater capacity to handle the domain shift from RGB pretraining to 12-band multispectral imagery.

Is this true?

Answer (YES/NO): NO